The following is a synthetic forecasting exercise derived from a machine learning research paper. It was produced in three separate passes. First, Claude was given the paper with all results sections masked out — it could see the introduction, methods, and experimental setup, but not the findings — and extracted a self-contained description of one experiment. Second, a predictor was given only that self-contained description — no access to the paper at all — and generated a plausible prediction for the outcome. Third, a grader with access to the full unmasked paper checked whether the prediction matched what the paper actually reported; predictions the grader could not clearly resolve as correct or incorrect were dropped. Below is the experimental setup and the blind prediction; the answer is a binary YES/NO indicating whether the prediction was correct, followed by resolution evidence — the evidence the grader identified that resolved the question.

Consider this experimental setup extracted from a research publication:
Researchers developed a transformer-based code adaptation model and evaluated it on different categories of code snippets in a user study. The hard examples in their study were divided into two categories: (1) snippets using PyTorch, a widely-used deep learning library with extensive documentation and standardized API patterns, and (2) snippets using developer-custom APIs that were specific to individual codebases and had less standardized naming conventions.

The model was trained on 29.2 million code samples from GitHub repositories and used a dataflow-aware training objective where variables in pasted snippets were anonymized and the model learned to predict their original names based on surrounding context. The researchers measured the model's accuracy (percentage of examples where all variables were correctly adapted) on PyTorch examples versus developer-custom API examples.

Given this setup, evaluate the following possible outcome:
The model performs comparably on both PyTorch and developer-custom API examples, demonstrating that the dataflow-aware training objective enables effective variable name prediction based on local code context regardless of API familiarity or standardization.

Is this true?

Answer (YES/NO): NO